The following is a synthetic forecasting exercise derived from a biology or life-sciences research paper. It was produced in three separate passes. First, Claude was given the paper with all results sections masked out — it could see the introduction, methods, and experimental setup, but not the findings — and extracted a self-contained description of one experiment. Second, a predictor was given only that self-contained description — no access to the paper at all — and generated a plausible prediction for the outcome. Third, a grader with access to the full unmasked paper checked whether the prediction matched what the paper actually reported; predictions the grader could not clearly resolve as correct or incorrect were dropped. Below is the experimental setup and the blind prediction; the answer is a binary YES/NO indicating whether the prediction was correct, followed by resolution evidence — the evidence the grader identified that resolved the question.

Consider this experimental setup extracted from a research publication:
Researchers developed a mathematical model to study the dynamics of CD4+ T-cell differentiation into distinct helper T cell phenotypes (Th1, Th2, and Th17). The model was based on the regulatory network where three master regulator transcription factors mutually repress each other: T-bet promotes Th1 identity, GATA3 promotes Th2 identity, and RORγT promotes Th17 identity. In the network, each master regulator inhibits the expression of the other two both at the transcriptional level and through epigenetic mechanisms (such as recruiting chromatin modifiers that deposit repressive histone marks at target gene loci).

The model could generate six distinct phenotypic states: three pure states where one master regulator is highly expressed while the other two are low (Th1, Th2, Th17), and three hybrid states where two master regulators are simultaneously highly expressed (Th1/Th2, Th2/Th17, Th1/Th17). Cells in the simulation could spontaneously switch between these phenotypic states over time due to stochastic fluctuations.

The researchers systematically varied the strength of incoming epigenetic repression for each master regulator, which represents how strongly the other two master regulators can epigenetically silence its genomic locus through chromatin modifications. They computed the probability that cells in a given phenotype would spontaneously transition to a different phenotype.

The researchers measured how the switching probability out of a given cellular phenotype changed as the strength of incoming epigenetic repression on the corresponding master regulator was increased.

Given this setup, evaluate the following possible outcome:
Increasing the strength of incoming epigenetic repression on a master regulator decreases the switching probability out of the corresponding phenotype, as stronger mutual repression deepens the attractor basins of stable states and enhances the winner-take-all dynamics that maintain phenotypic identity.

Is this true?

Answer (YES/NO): NO